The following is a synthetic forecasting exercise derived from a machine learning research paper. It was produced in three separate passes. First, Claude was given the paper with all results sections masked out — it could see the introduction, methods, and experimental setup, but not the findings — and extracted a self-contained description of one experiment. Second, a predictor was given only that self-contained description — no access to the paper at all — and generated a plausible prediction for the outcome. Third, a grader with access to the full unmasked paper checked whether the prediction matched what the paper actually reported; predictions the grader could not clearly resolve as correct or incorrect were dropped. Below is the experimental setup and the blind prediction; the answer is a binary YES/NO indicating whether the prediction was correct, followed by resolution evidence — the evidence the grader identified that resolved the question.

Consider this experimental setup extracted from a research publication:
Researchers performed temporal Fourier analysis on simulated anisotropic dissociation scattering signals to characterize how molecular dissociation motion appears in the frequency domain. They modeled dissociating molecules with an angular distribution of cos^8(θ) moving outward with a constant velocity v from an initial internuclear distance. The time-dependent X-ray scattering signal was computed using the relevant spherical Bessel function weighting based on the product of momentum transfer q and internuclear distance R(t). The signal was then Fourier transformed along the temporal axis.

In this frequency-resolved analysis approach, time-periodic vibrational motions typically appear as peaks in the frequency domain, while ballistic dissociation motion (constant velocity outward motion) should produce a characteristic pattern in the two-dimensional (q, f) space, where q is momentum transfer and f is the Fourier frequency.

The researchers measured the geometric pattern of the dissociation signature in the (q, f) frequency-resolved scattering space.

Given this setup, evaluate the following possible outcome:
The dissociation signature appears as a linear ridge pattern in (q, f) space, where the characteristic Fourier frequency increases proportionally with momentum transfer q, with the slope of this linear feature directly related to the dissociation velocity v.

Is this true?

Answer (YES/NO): YES